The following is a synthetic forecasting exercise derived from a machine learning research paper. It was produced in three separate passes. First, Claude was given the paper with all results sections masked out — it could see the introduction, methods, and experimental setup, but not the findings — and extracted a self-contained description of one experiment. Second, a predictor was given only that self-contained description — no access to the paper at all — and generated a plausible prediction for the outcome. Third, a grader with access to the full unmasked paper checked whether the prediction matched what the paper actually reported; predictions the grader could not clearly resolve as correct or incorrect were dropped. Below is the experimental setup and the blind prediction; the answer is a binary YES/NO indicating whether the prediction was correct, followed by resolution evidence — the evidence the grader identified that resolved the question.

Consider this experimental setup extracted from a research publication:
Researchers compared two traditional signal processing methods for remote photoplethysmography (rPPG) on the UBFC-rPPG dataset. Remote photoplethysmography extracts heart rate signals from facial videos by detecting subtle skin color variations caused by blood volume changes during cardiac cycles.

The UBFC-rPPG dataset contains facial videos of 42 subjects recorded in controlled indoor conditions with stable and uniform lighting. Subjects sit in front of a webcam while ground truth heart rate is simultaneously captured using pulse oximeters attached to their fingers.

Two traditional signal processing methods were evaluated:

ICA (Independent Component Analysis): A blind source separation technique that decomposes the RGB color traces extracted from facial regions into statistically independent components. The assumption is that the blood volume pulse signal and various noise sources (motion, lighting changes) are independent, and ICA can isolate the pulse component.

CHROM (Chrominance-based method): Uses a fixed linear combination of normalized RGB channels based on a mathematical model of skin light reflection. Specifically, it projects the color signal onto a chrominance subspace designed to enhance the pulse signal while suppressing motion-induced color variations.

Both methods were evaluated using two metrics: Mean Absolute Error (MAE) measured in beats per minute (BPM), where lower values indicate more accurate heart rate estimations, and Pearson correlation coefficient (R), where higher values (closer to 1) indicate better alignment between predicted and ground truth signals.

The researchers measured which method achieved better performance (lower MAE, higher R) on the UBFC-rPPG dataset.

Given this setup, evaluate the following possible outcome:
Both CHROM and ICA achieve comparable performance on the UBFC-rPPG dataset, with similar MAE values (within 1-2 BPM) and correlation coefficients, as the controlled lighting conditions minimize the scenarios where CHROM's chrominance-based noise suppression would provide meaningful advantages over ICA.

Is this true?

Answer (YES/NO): NO